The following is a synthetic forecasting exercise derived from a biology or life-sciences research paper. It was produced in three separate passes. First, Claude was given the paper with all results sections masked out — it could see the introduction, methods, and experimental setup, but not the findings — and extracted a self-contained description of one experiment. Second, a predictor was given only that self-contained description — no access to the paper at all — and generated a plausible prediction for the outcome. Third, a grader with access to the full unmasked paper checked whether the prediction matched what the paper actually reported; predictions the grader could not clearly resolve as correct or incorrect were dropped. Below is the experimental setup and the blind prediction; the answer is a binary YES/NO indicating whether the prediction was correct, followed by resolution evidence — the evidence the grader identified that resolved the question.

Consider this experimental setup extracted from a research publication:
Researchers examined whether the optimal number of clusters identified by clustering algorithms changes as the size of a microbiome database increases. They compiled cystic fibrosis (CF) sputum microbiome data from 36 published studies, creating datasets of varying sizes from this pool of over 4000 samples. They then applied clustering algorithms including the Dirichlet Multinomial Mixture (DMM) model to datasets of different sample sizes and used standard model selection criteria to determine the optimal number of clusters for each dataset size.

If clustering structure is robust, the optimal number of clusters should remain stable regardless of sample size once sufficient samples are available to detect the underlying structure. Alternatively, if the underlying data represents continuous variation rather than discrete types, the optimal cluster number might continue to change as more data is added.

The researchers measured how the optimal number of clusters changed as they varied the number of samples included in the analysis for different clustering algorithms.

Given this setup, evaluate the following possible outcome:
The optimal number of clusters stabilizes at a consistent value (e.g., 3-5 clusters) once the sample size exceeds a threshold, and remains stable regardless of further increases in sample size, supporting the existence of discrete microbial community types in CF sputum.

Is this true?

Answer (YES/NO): NO